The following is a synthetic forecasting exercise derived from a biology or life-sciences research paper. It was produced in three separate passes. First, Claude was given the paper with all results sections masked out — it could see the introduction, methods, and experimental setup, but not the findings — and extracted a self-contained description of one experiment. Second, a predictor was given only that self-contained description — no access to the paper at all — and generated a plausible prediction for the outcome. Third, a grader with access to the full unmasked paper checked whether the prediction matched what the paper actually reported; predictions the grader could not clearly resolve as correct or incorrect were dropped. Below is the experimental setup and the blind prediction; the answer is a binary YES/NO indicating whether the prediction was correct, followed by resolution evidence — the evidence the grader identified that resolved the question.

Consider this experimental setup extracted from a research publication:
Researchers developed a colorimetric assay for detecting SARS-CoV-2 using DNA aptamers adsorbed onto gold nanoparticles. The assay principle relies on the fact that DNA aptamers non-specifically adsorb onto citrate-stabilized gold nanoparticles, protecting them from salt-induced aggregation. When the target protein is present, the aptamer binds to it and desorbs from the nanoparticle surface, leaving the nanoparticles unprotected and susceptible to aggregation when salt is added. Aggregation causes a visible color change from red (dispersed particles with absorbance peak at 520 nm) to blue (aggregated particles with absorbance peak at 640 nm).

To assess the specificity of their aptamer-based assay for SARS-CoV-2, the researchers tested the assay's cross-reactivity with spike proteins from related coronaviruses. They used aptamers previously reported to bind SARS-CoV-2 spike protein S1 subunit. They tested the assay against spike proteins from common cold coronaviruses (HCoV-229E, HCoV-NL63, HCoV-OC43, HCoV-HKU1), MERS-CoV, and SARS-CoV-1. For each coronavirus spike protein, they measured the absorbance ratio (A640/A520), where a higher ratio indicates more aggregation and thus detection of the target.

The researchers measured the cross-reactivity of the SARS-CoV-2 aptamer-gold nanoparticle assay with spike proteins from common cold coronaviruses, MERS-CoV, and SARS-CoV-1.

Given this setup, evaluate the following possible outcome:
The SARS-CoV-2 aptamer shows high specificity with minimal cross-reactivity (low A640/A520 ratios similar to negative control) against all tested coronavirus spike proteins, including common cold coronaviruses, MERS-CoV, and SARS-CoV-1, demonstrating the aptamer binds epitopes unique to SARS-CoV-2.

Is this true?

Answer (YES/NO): NO